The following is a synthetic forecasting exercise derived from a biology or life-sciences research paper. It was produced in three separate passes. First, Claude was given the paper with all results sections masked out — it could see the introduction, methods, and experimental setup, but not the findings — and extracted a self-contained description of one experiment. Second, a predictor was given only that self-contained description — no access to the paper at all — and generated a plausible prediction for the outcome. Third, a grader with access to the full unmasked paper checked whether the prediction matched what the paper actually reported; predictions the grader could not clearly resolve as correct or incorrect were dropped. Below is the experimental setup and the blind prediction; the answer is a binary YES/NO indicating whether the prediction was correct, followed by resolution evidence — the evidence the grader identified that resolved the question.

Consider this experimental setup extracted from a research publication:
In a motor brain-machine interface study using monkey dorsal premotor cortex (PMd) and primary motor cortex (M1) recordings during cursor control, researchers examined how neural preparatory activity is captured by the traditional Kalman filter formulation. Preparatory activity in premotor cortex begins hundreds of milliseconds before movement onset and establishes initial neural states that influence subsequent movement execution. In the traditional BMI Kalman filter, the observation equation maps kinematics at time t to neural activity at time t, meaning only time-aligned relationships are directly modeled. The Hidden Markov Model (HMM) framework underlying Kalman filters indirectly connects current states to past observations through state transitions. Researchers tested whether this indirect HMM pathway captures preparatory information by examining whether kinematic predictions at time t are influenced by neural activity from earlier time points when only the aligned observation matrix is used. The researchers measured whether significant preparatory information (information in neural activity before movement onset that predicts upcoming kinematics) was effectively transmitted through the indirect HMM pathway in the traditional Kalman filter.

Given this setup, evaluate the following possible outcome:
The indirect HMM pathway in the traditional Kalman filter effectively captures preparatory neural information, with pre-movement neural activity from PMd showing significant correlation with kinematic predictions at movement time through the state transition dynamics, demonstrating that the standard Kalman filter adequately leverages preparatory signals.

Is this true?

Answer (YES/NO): NO